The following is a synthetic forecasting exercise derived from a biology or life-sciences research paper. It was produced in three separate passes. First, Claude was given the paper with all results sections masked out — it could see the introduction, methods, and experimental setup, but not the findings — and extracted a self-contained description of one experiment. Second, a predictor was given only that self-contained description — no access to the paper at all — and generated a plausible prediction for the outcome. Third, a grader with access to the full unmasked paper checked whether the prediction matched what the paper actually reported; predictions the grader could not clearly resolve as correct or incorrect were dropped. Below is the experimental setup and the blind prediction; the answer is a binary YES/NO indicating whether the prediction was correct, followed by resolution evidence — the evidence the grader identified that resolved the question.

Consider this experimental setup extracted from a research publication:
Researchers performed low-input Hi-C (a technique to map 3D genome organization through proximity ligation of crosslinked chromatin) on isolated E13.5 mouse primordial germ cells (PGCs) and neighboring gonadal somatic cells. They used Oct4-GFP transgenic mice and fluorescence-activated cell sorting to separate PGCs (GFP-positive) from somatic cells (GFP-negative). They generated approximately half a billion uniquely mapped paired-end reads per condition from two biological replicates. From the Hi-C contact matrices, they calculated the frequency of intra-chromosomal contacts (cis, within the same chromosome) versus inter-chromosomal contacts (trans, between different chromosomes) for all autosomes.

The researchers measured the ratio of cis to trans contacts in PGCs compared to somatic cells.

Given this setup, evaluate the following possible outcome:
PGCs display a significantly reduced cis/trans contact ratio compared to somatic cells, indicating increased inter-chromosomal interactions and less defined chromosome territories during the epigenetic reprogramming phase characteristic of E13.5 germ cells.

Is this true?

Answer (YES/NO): NO